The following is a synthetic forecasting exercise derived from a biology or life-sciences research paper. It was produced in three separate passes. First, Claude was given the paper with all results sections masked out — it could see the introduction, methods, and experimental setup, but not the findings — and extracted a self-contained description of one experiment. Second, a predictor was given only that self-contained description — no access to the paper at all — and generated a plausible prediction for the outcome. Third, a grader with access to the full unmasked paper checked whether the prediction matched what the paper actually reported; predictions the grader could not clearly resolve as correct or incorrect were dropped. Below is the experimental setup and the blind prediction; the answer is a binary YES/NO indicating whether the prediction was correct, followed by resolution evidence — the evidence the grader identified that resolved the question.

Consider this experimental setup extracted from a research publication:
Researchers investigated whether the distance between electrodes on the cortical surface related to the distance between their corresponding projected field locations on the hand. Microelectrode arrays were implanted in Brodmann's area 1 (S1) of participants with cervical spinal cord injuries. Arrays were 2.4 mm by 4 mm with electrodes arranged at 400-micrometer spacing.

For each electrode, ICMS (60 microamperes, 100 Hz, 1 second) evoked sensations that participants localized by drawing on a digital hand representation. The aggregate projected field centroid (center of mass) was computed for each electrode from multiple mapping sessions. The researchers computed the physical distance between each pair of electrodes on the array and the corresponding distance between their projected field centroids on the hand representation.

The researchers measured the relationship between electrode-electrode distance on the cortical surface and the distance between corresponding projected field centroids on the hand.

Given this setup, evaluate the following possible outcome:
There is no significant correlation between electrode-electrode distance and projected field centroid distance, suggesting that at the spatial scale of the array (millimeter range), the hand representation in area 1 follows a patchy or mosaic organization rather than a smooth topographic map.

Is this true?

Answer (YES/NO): NO